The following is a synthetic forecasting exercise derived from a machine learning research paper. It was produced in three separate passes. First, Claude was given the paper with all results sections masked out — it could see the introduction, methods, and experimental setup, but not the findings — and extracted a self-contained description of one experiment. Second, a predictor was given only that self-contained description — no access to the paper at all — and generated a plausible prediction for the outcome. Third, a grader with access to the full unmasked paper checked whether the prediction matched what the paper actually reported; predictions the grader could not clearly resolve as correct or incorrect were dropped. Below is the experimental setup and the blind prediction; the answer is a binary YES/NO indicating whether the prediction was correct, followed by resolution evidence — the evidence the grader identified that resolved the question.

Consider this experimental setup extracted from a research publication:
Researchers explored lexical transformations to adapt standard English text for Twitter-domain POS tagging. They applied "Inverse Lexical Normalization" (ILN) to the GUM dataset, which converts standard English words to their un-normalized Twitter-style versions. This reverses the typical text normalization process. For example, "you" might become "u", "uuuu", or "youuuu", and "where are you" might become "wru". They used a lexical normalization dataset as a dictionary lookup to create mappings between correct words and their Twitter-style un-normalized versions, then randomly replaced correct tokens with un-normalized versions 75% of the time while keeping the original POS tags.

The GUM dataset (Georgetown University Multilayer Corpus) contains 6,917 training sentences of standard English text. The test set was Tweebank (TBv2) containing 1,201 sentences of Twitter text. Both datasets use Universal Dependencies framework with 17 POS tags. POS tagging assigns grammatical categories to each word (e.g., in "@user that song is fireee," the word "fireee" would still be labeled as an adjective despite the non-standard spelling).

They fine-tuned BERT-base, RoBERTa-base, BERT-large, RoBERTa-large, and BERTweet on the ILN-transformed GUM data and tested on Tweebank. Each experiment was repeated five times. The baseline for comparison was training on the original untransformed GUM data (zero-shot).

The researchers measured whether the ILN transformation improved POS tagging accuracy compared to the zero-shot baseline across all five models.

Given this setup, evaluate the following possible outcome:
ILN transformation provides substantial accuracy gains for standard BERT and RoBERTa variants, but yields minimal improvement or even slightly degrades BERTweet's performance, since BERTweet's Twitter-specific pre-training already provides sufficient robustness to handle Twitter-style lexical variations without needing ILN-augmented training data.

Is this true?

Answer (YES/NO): NO